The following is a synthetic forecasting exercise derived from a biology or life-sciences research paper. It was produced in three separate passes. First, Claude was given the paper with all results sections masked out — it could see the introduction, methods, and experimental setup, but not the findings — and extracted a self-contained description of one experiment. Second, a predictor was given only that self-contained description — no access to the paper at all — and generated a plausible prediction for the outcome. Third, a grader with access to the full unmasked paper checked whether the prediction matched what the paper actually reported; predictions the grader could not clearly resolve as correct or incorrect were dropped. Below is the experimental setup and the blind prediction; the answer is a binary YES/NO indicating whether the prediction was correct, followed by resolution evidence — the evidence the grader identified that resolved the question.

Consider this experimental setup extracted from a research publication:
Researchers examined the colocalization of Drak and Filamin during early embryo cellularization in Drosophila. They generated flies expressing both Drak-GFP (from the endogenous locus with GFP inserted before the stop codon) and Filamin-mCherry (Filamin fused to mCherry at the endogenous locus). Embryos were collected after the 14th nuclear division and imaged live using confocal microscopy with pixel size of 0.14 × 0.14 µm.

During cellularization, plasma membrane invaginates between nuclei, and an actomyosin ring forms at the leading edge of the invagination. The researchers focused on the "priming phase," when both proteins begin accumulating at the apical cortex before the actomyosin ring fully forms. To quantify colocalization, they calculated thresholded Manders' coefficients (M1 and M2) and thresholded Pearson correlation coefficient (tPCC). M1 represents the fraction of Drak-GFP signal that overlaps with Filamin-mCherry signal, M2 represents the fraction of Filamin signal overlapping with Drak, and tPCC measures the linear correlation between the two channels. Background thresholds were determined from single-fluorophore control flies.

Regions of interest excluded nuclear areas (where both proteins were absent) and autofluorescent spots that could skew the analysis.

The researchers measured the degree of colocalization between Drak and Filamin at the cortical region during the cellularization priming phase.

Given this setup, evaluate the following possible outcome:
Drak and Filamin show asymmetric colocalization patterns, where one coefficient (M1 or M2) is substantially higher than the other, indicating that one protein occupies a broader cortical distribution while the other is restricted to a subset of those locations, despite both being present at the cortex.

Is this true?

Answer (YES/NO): NO